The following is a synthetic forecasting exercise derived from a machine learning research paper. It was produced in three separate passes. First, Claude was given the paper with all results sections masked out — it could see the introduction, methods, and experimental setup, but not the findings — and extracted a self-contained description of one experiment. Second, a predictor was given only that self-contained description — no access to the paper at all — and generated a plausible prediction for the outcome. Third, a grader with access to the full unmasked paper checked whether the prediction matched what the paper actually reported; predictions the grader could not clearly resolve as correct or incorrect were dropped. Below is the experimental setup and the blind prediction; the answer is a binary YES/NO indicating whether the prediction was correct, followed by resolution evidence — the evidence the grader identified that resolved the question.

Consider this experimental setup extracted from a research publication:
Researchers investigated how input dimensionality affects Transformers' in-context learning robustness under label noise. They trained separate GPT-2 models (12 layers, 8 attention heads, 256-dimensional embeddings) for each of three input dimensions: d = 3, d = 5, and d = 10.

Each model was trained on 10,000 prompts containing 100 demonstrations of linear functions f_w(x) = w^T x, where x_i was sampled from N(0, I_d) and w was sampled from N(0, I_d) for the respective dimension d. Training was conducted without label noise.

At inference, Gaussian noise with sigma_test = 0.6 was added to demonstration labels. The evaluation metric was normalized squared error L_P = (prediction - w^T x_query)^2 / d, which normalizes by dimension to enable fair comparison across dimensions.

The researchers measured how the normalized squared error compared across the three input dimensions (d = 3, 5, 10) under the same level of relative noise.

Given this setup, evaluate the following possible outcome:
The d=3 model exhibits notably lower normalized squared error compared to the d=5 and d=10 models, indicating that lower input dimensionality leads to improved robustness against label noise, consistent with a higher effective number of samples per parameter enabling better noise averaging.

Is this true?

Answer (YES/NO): NO